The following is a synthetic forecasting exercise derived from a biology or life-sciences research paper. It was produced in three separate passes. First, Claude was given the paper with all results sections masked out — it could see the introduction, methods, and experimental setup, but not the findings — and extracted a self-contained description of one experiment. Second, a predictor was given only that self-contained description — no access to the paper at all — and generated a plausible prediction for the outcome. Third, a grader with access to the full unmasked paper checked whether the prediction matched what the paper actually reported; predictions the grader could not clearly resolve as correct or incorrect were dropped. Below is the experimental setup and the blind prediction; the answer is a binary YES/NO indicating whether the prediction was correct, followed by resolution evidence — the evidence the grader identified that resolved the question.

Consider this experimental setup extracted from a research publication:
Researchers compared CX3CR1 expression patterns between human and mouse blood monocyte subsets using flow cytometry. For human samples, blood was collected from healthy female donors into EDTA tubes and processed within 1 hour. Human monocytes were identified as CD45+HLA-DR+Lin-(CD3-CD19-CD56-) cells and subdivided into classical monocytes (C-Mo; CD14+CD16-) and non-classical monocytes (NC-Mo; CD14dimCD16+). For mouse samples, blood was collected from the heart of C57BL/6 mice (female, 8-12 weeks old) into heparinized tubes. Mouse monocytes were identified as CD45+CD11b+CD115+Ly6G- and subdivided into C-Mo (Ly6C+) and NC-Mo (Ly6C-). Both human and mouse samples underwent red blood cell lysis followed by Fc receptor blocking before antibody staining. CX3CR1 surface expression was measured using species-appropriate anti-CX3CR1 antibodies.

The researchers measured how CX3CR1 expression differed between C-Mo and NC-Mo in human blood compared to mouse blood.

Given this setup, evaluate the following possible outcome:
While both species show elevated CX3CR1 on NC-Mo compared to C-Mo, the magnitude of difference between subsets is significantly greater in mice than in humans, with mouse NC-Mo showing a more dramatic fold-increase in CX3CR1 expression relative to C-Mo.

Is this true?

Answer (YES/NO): NO